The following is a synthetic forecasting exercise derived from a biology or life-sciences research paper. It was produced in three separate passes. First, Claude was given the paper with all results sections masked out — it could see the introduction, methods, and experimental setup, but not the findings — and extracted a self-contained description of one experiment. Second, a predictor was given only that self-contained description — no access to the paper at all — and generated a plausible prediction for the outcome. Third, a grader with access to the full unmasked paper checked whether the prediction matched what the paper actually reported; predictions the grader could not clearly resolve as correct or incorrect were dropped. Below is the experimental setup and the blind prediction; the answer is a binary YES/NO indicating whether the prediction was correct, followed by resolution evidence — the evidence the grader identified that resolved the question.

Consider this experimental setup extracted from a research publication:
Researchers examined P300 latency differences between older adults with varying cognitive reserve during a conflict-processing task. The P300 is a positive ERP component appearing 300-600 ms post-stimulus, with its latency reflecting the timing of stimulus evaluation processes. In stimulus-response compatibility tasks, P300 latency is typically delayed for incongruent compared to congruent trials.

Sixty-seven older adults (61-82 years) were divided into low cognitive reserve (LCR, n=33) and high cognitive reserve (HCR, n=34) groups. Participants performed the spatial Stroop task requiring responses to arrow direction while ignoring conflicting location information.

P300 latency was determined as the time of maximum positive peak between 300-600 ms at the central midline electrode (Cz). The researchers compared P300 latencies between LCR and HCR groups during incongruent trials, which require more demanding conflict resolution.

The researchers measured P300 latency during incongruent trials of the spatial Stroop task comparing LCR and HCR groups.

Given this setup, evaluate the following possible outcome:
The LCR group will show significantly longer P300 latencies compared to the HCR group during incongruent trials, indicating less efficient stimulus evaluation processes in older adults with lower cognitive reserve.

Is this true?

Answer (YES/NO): YES